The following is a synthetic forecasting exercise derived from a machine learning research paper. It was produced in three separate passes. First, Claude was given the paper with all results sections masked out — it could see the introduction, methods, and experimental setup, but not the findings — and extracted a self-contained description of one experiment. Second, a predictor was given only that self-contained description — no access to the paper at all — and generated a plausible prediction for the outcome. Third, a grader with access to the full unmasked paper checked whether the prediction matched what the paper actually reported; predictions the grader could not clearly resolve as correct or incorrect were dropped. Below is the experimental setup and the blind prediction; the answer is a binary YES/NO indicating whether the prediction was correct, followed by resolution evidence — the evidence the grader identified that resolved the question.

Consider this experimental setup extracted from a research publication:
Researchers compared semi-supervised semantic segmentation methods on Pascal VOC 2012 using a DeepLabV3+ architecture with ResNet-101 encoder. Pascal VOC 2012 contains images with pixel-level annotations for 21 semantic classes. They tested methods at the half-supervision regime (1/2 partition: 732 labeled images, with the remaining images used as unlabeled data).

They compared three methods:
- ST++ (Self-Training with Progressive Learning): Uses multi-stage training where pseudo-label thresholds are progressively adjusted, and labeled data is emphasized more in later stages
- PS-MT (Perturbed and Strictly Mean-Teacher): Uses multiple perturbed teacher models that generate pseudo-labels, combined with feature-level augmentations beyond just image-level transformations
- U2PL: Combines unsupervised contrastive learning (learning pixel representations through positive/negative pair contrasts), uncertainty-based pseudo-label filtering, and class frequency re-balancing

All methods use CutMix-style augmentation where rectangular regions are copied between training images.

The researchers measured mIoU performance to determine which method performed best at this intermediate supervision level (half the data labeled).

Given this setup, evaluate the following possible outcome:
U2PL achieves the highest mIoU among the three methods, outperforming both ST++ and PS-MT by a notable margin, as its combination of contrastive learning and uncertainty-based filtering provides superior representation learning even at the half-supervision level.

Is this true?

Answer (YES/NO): NO